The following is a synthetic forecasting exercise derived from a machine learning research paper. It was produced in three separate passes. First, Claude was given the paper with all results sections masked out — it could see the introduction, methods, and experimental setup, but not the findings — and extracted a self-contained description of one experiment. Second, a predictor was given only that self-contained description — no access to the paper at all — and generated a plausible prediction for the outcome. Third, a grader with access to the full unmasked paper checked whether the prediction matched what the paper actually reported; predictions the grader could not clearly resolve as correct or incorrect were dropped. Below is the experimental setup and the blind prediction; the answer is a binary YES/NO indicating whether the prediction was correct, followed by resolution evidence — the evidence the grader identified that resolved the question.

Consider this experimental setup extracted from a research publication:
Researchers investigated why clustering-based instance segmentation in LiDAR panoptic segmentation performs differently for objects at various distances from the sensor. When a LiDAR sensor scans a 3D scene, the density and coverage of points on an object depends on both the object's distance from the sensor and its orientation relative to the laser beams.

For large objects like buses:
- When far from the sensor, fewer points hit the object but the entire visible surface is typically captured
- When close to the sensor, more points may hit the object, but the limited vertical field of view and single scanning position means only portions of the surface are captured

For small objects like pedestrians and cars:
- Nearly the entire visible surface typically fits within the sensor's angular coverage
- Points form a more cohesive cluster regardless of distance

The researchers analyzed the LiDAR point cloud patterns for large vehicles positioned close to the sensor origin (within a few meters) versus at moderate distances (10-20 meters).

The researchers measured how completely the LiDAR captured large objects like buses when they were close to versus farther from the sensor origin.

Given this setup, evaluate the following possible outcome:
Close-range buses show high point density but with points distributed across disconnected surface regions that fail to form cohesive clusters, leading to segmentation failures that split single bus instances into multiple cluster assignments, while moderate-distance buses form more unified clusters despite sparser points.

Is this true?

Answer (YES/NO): NO